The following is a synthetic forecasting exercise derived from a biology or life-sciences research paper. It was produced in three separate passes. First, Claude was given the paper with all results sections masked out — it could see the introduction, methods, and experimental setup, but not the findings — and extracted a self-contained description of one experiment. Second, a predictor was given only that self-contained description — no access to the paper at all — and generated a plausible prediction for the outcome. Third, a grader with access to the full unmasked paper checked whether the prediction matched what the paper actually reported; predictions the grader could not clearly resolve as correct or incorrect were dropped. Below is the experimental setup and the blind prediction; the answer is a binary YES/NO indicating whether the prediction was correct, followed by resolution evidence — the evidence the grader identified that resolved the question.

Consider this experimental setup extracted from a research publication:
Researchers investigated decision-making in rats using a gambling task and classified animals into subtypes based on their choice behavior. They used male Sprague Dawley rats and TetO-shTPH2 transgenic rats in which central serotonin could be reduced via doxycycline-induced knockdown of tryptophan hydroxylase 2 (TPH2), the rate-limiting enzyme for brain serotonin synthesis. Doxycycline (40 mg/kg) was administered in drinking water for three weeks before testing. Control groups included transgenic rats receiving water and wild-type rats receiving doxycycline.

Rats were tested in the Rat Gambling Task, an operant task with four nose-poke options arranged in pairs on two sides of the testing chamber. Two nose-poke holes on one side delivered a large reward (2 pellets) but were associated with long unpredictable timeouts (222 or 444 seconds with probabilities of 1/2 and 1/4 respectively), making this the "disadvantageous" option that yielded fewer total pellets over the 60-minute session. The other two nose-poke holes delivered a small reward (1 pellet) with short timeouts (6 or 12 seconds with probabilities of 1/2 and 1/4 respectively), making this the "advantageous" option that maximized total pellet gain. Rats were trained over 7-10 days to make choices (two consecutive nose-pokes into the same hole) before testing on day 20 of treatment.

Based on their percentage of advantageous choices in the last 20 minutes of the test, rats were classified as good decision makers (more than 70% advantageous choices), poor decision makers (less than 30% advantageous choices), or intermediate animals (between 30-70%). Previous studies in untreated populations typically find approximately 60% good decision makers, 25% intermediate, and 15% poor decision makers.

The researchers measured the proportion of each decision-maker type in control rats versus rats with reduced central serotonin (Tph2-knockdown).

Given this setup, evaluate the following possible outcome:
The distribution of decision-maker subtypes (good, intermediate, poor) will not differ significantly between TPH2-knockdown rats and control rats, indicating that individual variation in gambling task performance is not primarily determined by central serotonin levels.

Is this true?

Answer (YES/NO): NO